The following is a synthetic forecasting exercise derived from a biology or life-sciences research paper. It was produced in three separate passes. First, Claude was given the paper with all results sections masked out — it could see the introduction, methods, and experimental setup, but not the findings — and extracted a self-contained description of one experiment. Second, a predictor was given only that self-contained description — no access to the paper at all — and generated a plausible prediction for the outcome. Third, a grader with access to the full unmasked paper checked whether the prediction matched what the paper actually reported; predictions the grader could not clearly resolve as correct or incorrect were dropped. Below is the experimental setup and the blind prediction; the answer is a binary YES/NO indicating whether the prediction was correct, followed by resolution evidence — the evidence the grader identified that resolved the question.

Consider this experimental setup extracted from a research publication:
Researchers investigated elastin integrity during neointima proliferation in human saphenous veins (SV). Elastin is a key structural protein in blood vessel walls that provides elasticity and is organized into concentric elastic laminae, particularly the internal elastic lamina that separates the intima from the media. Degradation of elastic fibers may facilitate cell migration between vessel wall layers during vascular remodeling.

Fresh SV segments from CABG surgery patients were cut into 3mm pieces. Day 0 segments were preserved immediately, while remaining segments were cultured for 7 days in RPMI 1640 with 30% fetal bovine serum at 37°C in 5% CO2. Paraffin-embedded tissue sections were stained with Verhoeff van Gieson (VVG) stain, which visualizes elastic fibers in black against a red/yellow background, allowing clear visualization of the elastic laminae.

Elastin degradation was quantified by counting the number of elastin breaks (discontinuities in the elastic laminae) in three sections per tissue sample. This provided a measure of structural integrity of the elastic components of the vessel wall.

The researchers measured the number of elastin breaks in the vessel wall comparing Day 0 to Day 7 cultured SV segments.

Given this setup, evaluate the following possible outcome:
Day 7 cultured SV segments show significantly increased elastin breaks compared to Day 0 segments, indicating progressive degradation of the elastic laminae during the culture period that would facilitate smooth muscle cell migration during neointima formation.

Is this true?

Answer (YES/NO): YES